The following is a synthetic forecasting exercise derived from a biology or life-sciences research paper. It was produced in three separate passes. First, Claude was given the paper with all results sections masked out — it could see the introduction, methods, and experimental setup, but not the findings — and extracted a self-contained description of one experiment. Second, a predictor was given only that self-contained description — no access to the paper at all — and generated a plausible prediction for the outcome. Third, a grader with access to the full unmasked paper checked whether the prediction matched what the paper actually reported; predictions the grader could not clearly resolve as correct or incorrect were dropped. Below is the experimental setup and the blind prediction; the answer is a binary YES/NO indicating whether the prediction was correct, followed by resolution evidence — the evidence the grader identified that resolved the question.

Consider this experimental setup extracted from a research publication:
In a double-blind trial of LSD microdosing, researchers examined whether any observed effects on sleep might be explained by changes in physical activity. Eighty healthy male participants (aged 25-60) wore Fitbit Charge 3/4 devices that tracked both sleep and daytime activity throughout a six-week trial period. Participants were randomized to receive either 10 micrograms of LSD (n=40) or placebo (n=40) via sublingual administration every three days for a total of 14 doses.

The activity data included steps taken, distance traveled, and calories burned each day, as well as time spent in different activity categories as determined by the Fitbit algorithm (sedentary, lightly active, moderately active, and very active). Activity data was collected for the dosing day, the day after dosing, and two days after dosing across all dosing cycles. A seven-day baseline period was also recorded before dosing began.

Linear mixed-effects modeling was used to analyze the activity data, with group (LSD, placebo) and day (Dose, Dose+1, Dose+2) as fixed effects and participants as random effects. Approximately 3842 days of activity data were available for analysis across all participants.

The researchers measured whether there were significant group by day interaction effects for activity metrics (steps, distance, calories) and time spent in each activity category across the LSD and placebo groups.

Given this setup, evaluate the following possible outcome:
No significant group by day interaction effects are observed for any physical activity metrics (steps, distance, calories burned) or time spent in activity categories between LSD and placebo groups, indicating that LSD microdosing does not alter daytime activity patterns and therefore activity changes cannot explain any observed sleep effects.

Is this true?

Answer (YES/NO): YES